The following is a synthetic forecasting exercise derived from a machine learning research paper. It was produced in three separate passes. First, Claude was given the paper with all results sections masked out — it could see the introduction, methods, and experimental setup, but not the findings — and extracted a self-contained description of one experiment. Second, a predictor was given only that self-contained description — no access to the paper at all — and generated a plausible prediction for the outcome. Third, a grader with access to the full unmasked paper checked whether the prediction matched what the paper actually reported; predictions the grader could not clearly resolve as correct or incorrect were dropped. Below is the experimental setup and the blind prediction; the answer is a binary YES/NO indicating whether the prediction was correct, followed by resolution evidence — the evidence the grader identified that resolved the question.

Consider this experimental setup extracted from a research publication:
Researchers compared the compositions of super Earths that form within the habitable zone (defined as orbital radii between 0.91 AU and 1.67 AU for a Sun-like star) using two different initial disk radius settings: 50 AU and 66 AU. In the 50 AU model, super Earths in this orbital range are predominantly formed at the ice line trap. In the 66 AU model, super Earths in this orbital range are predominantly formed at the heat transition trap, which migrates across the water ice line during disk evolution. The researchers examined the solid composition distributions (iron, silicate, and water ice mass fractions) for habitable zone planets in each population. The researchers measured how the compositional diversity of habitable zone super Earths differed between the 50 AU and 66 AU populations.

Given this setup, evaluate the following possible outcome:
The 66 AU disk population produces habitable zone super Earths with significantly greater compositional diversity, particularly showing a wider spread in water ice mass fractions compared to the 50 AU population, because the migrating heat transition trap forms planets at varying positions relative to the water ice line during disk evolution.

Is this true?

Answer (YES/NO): YES